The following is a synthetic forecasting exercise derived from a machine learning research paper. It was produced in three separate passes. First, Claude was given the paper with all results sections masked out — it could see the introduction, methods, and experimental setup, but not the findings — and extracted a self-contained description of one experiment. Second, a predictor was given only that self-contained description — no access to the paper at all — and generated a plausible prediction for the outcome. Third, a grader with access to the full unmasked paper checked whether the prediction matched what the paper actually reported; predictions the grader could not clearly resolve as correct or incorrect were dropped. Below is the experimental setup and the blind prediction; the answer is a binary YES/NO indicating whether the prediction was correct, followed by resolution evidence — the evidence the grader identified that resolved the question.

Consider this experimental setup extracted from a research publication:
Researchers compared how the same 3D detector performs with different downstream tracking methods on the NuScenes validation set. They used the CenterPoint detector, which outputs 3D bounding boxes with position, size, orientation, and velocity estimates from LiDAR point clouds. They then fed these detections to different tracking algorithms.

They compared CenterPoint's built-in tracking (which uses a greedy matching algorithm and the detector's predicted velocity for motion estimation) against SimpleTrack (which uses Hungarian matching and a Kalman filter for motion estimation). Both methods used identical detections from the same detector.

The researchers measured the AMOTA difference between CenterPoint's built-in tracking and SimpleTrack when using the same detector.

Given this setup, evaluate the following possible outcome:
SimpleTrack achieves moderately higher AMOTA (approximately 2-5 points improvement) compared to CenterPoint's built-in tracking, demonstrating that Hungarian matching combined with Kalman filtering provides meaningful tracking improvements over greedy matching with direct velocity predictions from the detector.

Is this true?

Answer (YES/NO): YES